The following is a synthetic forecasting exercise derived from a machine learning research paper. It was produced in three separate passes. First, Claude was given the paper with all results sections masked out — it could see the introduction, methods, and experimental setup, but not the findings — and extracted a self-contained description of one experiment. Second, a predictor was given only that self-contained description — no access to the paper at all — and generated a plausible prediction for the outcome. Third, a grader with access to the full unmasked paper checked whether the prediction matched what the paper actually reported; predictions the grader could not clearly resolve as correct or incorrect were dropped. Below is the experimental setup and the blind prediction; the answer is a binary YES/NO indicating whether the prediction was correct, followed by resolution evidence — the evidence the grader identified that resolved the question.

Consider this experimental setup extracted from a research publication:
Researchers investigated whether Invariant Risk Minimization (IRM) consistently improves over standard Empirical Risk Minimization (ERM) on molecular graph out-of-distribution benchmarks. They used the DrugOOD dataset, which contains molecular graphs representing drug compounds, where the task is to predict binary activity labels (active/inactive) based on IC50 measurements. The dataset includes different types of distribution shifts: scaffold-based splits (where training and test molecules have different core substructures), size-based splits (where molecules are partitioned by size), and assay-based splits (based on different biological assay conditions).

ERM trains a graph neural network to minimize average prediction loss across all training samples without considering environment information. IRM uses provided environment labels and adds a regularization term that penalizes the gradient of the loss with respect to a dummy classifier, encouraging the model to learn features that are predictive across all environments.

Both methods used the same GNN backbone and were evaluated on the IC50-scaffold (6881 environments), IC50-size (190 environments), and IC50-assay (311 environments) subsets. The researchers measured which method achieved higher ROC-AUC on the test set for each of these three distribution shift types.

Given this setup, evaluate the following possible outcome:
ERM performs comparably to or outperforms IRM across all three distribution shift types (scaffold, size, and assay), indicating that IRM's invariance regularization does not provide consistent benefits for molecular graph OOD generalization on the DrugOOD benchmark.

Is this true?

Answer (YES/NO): YES